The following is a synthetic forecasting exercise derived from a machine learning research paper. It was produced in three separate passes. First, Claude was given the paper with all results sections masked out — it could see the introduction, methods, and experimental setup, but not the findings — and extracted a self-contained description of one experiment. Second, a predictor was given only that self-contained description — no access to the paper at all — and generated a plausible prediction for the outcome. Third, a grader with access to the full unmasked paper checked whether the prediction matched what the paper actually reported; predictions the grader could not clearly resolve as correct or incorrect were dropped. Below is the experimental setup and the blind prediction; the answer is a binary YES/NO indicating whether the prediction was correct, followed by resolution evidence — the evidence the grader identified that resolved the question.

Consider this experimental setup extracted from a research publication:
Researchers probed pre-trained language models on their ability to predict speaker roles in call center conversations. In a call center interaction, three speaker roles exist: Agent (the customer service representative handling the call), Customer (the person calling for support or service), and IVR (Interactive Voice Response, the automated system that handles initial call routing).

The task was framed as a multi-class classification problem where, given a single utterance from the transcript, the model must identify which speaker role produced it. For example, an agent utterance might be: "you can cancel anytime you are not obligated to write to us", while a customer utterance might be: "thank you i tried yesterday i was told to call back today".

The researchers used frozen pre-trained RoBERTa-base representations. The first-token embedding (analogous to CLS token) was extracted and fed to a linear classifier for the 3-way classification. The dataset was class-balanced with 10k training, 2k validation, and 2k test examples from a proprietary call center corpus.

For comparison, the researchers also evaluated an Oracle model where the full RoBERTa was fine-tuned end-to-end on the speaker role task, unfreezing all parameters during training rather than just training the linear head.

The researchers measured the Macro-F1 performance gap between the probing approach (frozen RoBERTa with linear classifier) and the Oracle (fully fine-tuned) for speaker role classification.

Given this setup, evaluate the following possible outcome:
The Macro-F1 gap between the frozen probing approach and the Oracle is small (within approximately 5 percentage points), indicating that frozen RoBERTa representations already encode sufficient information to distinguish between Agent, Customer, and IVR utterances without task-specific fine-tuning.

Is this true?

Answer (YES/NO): NO